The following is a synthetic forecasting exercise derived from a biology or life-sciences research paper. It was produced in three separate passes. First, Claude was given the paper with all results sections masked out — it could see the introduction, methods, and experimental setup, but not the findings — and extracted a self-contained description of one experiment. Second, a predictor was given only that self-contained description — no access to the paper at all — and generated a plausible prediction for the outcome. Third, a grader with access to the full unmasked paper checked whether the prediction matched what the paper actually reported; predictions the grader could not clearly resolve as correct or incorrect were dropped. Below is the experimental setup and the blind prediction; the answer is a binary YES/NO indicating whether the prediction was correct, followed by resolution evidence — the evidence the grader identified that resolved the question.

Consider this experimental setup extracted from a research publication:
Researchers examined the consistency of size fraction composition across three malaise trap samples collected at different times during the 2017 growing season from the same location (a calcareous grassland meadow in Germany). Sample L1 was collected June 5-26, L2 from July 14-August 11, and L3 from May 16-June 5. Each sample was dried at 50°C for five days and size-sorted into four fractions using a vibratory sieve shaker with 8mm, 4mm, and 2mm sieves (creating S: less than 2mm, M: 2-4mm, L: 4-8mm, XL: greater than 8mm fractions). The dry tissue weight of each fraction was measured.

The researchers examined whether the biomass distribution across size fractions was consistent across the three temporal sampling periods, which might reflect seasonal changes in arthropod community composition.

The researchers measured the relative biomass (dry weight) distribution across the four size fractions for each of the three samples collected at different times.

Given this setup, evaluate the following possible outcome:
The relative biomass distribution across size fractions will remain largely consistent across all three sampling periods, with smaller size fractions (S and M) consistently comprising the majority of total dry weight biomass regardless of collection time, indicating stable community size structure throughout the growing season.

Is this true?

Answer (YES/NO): NO